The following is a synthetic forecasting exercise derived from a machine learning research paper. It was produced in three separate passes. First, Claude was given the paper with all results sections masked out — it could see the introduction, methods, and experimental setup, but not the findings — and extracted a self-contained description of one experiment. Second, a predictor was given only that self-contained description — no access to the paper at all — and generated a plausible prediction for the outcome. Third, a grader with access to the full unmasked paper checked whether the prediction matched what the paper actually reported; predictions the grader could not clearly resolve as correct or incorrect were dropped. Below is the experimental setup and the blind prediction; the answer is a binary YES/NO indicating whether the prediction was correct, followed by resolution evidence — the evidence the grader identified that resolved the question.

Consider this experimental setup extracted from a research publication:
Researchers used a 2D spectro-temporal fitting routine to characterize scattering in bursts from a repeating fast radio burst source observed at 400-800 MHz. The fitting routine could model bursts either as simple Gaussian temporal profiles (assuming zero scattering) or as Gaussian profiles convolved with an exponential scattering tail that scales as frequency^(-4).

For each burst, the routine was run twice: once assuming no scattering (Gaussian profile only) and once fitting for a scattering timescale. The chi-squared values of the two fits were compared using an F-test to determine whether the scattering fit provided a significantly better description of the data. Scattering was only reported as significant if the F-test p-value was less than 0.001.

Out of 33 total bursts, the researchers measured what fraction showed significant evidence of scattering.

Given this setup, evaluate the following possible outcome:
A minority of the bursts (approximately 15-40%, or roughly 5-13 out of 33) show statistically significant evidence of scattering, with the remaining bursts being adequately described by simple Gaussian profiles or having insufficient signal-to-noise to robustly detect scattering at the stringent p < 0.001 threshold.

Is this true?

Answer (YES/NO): NO